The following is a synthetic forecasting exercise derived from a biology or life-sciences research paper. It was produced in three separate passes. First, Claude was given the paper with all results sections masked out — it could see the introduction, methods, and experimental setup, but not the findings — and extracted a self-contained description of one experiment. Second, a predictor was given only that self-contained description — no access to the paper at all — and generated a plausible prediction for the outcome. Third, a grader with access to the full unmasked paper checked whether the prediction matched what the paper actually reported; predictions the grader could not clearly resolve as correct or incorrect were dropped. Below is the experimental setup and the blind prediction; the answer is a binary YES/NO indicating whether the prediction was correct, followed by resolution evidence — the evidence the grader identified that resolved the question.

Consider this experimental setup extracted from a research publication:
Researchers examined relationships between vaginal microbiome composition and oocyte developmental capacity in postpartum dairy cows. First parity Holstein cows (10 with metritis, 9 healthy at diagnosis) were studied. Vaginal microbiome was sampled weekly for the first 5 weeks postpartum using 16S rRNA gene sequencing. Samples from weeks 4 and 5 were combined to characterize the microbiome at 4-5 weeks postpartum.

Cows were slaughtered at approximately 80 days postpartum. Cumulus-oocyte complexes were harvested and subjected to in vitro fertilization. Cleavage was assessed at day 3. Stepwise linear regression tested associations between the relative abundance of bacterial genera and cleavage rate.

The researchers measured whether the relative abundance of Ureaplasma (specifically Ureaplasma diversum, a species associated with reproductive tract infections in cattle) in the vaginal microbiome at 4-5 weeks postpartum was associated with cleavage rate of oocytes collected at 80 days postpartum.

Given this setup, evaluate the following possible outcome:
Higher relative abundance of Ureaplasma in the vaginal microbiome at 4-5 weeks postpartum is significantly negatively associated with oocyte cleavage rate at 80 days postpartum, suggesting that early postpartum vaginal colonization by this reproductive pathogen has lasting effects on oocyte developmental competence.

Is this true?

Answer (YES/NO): YES